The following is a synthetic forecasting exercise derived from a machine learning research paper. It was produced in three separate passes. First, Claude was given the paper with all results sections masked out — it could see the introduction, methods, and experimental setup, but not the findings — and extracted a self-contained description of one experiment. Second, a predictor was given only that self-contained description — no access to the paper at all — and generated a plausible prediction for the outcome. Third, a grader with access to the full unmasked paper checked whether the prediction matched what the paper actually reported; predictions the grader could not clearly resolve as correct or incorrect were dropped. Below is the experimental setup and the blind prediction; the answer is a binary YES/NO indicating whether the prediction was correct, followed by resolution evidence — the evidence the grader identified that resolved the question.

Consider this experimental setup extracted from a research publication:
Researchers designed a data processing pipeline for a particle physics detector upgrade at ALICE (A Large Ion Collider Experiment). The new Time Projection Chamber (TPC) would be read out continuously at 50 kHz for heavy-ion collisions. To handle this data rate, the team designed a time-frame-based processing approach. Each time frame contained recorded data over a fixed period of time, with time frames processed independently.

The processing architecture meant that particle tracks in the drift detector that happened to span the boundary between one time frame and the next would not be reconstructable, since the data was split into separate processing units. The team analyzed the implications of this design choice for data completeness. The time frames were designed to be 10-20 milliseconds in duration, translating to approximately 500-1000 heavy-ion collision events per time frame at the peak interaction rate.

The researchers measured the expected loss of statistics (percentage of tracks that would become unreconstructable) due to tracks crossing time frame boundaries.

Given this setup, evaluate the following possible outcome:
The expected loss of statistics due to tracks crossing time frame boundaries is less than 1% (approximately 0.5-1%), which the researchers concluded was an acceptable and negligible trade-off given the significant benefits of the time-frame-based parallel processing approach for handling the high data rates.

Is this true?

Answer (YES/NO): YES